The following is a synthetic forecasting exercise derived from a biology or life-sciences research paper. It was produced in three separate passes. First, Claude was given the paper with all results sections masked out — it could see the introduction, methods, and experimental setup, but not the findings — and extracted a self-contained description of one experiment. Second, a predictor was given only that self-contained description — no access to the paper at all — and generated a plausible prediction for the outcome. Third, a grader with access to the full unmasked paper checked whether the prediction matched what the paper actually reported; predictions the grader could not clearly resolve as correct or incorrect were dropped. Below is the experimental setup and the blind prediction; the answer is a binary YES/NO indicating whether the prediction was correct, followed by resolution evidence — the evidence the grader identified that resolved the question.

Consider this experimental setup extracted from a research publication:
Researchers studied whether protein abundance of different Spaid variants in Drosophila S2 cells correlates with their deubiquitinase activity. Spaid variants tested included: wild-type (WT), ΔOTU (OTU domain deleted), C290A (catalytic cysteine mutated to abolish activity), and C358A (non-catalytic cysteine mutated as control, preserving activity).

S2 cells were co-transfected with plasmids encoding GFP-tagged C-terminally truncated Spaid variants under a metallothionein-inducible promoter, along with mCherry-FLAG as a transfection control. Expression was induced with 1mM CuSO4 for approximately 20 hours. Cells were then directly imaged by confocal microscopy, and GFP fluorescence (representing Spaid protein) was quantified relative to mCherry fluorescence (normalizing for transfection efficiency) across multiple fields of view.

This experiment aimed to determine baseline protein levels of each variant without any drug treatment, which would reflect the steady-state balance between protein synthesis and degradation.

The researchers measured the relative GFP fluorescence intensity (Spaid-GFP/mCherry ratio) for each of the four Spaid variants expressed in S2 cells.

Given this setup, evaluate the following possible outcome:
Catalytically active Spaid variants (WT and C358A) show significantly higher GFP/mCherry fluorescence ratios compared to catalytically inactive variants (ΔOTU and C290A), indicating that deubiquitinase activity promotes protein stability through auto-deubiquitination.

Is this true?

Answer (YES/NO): YES